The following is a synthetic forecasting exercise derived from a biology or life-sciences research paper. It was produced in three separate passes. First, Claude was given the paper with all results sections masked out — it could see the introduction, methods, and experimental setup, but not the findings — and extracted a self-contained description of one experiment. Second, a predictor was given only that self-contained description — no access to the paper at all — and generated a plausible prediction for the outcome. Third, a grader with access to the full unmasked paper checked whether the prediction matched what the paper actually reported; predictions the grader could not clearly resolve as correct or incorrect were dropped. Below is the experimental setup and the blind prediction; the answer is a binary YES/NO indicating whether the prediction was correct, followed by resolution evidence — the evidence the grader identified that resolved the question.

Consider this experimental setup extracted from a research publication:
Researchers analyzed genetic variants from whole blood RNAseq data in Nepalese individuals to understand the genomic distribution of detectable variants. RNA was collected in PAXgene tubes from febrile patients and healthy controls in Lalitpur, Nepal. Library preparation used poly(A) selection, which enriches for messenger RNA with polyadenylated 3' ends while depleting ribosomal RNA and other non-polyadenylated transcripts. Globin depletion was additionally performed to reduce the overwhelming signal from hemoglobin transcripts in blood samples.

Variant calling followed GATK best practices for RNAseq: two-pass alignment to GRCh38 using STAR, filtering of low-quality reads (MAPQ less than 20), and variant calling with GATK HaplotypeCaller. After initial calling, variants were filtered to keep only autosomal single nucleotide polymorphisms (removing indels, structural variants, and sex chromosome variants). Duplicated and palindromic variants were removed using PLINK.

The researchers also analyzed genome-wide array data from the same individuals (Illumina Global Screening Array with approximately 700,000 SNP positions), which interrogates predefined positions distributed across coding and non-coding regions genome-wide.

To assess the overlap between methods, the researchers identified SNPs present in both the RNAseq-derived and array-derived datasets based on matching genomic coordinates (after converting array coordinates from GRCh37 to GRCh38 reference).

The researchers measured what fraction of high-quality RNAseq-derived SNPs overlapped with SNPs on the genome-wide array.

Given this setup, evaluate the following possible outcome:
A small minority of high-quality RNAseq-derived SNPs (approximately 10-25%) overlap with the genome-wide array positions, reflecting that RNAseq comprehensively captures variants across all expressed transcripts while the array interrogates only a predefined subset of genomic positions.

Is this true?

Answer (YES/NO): NO